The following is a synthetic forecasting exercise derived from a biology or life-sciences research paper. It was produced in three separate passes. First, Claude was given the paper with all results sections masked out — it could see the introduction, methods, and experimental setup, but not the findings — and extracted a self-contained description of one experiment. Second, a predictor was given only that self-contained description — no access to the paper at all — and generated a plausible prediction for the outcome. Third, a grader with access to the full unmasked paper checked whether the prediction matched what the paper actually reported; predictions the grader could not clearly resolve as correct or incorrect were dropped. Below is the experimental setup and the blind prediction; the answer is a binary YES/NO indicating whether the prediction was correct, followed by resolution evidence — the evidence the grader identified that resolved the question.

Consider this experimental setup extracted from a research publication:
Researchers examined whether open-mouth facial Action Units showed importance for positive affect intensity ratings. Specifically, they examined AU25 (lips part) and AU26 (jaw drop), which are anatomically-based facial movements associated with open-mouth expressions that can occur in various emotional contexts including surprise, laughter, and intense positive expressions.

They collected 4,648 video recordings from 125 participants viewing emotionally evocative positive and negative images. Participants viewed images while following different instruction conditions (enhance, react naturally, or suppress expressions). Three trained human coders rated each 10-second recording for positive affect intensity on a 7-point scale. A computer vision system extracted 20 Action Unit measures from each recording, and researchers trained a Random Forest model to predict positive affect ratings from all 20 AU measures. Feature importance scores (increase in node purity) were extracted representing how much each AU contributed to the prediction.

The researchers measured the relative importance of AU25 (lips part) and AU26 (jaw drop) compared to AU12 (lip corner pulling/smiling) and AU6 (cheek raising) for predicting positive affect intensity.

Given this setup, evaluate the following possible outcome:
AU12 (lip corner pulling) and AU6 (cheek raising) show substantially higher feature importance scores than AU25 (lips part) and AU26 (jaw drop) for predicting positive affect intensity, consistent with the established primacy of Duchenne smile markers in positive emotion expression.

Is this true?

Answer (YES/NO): YES